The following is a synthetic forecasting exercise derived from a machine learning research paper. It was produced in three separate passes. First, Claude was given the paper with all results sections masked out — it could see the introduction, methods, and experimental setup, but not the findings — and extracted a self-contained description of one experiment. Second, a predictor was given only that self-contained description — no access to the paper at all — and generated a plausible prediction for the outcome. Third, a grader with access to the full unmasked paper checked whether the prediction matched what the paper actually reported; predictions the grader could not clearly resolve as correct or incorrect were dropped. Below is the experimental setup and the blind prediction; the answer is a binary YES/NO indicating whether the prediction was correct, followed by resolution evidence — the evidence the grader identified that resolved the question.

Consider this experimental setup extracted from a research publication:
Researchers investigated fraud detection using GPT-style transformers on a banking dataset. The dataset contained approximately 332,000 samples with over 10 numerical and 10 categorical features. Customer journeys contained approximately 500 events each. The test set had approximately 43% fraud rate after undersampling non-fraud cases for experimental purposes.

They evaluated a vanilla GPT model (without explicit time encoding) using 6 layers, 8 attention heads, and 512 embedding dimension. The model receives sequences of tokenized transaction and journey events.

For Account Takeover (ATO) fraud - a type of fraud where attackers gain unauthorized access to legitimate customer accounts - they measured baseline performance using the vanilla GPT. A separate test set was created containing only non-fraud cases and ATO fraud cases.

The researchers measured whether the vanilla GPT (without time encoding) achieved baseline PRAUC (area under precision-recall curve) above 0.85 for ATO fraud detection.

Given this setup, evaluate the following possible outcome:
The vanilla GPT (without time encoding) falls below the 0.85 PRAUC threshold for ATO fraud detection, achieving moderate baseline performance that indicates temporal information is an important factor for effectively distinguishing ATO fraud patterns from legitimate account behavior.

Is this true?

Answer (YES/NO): YES